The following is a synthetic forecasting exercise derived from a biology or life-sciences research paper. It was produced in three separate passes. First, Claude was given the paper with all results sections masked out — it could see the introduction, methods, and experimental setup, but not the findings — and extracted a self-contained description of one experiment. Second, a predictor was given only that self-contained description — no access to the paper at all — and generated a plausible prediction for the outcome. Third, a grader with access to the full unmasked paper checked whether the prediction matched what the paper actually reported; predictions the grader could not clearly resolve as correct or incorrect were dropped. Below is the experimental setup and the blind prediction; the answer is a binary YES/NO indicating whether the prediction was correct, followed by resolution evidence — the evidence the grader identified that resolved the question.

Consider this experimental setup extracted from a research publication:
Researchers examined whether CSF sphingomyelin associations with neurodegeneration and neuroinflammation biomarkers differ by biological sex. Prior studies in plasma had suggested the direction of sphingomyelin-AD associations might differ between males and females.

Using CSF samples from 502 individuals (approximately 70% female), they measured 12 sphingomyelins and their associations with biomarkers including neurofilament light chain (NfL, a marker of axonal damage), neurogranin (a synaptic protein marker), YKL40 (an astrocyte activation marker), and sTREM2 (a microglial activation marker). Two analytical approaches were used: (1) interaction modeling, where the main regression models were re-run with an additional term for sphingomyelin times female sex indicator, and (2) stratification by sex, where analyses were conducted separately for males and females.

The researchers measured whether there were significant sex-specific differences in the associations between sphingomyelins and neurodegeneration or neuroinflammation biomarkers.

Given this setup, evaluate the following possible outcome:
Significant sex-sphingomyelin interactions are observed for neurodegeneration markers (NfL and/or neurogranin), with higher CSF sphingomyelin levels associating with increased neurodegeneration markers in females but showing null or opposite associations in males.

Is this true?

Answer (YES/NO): NO